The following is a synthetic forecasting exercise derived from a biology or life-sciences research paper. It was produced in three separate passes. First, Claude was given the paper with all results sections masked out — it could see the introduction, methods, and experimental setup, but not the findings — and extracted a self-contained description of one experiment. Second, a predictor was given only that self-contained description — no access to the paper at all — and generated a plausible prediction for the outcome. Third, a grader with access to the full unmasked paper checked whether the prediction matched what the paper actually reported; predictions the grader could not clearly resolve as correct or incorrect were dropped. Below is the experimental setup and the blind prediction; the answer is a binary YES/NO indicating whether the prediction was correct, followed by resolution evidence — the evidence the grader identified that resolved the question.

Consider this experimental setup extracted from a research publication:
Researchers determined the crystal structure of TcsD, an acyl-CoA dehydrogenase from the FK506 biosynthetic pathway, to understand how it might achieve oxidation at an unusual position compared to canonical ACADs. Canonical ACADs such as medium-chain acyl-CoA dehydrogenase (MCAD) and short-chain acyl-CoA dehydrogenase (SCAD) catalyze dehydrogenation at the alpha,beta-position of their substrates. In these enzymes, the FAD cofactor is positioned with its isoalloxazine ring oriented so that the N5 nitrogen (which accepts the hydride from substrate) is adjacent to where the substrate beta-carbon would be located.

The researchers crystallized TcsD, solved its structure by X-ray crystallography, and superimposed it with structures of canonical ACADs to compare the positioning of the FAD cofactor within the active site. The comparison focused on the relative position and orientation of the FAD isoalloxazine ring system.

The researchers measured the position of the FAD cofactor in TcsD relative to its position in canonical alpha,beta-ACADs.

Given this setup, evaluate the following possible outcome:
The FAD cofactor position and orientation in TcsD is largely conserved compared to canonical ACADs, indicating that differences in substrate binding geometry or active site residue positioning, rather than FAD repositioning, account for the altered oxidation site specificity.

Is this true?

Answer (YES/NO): NO